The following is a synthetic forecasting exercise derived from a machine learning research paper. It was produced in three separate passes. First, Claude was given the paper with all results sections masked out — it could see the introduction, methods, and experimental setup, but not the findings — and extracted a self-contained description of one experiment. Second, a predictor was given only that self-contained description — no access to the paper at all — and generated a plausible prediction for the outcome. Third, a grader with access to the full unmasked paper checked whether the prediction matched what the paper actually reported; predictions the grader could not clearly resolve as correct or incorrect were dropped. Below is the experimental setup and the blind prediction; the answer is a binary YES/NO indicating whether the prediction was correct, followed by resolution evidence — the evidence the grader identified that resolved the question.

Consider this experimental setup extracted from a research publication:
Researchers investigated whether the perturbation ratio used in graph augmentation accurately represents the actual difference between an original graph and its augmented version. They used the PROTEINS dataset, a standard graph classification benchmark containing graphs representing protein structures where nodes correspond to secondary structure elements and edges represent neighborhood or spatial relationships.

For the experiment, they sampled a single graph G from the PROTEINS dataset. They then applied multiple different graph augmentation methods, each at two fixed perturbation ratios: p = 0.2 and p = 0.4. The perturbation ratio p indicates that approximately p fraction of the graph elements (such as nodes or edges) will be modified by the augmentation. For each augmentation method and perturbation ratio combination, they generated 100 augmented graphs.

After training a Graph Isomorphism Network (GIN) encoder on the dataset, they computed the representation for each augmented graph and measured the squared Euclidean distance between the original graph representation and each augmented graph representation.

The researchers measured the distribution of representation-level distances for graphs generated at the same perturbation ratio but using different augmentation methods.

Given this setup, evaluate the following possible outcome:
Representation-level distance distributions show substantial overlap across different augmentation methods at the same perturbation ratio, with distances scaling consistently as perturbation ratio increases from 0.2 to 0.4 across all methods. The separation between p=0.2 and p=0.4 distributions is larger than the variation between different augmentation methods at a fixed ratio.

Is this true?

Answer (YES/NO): NO